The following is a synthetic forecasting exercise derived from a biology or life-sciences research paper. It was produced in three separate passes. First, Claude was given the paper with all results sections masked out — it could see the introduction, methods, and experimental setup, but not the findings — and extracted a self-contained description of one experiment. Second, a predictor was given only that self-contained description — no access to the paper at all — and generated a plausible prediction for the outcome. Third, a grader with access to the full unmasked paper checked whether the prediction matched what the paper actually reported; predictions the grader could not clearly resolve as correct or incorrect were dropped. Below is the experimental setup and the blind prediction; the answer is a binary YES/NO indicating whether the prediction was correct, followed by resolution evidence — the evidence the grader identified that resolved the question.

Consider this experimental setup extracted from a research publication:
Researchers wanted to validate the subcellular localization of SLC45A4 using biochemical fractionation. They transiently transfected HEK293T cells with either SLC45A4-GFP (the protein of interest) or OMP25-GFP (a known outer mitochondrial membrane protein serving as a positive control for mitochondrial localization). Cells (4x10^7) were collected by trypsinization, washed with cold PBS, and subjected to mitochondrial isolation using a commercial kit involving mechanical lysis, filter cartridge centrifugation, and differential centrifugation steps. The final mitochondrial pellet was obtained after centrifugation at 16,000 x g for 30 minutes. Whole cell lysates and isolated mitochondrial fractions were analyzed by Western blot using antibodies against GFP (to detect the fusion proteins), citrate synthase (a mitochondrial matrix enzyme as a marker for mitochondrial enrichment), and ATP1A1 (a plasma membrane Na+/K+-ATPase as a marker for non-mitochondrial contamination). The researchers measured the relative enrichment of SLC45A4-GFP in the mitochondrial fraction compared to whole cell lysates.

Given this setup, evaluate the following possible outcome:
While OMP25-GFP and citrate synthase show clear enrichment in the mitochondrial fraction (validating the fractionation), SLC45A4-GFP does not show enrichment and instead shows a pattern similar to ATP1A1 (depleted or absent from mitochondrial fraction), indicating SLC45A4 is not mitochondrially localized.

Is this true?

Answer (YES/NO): NO